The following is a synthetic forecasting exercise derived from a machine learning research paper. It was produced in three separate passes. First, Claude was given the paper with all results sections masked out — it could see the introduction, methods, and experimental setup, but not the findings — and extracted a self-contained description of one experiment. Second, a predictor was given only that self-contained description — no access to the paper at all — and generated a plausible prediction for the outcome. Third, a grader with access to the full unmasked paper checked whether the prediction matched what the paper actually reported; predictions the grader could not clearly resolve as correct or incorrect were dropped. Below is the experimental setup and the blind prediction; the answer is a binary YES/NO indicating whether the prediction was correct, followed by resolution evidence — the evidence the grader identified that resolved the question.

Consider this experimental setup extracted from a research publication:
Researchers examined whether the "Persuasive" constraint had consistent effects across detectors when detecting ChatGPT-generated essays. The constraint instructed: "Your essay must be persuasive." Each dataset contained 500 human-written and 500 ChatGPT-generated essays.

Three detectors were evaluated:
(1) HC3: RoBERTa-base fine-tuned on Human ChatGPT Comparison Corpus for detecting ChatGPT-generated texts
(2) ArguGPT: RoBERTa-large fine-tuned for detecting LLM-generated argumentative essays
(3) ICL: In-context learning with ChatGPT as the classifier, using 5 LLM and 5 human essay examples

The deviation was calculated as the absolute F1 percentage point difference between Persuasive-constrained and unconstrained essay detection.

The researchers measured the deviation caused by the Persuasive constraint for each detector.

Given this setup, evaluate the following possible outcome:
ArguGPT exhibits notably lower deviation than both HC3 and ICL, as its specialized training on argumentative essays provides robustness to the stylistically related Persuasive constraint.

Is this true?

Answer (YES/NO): NO